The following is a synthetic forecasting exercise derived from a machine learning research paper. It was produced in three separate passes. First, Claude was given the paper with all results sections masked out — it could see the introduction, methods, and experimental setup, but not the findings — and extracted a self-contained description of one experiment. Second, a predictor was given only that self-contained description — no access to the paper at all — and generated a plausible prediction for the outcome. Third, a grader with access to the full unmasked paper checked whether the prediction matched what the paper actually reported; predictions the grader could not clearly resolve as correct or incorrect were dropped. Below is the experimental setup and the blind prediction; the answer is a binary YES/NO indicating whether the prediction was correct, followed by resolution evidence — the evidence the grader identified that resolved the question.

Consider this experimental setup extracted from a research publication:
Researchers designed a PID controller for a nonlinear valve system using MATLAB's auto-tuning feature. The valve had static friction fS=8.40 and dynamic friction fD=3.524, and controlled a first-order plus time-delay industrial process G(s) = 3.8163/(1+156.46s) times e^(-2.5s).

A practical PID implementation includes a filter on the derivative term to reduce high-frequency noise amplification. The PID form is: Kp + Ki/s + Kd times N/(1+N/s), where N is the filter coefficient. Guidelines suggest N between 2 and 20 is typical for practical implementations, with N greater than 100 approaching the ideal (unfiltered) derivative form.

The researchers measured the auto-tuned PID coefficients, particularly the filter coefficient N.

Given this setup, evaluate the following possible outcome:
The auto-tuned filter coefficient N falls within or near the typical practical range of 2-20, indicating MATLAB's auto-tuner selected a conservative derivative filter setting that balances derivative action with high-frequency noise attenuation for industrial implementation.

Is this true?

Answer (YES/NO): NO